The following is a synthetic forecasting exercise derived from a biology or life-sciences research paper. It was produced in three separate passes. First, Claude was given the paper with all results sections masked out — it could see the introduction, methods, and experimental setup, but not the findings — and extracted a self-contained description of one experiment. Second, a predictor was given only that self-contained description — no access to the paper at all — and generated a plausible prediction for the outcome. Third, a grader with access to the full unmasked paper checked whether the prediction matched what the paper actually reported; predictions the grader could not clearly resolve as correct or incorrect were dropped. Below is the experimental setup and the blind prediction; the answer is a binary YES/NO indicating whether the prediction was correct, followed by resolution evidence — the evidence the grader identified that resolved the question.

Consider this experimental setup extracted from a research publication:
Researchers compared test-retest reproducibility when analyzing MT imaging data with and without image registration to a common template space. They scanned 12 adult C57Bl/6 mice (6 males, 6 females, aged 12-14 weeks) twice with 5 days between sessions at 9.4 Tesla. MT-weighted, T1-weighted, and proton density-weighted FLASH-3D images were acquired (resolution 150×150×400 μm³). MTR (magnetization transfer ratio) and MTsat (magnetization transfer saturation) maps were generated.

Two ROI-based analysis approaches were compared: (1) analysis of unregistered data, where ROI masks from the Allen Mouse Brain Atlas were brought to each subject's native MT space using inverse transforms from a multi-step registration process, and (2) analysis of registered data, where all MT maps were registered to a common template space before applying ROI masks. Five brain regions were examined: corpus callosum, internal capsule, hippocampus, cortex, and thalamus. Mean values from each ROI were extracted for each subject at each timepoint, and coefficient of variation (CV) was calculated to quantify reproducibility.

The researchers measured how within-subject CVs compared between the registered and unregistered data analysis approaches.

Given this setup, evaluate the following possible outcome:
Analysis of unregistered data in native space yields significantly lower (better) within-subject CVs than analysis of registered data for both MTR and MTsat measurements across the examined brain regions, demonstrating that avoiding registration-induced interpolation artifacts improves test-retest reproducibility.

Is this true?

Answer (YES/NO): NO